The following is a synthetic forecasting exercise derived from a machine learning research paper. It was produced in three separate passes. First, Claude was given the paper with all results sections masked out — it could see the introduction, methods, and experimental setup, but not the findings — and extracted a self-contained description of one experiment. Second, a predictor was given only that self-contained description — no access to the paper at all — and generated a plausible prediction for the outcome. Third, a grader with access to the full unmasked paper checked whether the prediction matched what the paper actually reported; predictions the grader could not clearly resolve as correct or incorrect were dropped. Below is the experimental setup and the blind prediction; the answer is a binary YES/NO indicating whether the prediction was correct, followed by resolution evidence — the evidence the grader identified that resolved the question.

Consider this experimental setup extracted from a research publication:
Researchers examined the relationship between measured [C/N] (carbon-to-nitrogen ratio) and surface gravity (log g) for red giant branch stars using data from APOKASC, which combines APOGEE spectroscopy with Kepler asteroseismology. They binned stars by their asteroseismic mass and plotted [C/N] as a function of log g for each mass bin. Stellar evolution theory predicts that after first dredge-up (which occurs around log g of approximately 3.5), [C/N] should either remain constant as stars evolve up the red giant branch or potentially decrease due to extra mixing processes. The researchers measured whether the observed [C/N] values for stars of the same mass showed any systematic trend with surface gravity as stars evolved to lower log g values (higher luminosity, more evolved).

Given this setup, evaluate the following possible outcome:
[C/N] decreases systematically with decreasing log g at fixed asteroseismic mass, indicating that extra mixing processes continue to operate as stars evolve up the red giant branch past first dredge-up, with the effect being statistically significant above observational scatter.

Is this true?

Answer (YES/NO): NO